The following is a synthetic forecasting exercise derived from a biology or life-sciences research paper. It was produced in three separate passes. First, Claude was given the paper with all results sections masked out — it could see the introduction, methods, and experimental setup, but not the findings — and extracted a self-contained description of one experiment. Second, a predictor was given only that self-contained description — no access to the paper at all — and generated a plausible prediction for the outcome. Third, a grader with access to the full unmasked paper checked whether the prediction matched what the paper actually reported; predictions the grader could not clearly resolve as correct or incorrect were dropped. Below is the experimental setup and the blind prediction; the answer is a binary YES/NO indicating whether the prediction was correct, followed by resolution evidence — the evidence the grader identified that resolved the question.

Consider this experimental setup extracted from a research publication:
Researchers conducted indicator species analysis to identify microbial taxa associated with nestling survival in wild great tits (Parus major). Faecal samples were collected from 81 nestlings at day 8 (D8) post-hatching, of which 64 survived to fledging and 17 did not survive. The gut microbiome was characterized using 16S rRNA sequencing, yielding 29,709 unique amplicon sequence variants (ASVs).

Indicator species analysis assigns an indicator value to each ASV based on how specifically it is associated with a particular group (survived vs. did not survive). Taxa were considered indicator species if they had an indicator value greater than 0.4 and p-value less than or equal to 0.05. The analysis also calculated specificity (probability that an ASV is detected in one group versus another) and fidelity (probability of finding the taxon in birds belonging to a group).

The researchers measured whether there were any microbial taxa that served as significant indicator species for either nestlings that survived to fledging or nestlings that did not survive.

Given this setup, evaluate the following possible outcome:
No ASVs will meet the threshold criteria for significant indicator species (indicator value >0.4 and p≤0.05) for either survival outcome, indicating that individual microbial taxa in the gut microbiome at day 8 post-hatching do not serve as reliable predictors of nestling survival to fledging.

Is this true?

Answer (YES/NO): NO